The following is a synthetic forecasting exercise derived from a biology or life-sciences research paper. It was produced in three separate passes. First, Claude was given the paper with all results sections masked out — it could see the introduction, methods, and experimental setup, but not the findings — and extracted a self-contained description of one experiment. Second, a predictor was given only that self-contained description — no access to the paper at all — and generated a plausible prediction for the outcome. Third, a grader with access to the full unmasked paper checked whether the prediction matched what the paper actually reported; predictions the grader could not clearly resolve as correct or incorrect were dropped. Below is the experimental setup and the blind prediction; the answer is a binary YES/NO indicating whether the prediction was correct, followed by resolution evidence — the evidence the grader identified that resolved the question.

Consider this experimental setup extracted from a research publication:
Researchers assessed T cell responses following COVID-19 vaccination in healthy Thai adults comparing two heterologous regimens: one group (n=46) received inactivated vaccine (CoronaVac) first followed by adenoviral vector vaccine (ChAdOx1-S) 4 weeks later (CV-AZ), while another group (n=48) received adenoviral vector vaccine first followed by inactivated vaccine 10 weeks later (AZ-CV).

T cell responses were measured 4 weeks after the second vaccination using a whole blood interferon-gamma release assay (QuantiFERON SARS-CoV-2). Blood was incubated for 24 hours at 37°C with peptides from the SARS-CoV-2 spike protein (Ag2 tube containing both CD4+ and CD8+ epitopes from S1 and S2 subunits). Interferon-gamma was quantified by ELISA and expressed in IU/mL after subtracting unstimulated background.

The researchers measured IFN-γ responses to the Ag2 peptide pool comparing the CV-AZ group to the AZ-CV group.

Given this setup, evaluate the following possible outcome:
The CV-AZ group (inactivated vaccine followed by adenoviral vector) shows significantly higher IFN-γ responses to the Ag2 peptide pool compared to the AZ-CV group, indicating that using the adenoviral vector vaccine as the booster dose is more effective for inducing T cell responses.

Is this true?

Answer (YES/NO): NO